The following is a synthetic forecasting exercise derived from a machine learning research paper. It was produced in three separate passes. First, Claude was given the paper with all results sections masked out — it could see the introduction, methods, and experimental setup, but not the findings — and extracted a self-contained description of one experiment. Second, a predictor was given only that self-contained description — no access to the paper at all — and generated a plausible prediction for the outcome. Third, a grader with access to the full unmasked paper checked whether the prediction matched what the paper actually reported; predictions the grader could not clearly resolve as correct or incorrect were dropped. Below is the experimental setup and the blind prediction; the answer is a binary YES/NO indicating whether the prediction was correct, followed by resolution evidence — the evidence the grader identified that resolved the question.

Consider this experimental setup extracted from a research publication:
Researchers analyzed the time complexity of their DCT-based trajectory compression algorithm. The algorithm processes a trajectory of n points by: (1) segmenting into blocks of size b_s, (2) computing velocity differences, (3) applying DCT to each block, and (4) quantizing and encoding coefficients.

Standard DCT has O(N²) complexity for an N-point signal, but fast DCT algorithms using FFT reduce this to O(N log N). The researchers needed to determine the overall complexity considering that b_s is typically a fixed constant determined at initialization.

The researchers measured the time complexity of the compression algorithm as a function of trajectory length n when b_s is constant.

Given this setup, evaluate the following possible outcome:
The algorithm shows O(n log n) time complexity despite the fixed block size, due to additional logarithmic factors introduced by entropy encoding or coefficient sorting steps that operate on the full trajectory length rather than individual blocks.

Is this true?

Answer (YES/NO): NO